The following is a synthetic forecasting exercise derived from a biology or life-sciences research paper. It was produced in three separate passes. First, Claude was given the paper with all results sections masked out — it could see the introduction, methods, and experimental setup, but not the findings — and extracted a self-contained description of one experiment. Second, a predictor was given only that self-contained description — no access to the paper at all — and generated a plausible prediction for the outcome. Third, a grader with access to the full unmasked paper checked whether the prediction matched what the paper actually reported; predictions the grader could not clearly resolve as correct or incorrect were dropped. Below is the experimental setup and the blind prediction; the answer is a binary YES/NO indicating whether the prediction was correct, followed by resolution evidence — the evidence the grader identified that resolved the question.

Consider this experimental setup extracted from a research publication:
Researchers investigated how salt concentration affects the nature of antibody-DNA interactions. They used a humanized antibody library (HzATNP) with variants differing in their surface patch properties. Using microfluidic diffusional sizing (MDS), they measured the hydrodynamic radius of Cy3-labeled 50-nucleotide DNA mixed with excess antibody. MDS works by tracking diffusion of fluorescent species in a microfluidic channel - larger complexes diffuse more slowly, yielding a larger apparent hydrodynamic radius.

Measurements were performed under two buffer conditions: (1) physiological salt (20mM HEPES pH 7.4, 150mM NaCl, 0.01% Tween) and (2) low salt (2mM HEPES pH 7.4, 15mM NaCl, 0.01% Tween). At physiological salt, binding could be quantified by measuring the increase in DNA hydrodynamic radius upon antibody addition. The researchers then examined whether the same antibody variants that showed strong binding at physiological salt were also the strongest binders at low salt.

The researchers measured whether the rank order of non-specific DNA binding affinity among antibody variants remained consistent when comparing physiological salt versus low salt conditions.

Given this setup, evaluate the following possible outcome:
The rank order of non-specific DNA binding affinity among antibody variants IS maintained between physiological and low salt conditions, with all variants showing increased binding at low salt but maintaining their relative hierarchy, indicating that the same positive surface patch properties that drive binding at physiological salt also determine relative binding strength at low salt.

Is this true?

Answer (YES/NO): NO